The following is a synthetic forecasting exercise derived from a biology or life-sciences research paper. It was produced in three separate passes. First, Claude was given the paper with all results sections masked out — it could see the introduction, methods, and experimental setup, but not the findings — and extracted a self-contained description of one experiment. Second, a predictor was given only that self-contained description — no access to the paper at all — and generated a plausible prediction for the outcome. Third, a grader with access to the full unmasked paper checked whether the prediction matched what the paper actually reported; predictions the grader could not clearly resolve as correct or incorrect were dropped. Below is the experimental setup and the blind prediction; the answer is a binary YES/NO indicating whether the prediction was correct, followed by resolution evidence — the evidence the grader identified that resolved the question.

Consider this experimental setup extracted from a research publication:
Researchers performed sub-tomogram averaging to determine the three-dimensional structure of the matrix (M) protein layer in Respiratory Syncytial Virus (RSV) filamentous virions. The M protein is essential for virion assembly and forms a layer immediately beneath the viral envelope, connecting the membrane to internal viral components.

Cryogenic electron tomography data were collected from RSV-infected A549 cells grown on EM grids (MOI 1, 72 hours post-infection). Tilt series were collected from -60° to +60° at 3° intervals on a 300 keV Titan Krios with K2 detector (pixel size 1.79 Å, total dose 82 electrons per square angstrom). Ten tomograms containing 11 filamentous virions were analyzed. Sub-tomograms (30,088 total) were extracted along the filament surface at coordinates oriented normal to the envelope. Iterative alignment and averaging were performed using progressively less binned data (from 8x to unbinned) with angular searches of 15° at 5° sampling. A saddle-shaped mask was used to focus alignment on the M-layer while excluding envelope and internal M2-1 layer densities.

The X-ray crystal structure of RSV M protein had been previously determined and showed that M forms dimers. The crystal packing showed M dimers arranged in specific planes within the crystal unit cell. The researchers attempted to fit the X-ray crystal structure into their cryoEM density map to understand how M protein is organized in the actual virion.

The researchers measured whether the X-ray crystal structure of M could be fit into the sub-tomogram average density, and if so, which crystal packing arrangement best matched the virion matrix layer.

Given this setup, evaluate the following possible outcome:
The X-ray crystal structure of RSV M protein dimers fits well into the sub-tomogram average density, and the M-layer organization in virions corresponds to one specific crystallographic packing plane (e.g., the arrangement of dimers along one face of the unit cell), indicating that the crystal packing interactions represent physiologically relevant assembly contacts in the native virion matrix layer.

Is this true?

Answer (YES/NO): YES